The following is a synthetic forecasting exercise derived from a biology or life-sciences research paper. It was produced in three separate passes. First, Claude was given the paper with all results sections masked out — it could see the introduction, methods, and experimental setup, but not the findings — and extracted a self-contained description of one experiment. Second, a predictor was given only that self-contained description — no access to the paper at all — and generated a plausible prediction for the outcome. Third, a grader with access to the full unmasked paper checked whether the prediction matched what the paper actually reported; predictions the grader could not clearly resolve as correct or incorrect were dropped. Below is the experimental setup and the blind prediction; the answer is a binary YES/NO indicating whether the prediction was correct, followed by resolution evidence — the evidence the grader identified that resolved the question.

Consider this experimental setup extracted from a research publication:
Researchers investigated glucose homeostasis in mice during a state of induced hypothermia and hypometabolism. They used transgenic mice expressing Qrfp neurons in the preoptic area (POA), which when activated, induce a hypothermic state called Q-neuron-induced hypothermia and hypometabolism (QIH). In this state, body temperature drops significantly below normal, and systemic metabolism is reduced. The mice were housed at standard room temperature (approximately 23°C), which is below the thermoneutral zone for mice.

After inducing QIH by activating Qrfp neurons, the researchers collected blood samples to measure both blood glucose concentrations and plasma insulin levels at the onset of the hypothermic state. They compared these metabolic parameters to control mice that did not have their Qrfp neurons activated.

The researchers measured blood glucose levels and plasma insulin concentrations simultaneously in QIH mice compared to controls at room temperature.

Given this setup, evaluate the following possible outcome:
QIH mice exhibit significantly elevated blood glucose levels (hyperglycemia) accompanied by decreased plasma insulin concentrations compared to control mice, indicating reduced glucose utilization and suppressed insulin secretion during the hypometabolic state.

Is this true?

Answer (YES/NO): NO